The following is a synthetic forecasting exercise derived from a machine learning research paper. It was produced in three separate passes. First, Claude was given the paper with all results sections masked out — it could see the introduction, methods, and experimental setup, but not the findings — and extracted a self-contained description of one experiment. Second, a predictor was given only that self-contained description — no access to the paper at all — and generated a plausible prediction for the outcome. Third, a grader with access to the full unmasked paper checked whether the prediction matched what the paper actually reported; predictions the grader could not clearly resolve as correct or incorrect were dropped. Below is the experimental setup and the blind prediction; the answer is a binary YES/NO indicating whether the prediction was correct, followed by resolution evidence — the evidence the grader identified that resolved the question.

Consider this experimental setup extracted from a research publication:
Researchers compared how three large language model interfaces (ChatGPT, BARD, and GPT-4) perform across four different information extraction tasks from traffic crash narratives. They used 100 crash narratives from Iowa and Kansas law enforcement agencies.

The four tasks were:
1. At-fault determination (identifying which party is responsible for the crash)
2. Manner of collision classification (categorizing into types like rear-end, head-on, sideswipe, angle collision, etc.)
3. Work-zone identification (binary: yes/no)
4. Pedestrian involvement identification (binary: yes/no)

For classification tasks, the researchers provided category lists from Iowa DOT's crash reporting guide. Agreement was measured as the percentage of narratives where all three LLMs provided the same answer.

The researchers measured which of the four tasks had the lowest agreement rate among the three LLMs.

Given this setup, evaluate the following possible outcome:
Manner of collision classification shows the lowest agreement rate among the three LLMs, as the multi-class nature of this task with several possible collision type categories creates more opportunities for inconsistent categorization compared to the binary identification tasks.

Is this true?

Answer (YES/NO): YES